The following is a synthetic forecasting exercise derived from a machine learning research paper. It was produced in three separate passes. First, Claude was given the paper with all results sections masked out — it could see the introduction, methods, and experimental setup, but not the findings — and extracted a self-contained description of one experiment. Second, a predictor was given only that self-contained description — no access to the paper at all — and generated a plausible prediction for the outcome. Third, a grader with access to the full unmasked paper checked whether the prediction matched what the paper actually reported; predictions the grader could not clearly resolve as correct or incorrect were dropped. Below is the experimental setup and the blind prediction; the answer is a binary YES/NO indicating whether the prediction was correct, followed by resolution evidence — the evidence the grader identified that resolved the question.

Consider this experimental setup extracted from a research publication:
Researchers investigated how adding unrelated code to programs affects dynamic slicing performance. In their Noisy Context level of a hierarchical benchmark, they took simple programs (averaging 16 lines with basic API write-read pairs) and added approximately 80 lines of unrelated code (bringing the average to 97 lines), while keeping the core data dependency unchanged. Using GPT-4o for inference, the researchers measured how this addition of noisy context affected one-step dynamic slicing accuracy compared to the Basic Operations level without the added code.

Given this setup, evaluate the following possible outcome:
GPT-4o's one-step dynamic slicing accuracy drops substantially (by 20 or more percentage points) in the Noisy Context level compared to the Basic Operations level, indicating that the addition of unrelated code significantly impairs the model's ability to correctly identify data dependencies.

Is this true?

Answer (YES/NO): NO